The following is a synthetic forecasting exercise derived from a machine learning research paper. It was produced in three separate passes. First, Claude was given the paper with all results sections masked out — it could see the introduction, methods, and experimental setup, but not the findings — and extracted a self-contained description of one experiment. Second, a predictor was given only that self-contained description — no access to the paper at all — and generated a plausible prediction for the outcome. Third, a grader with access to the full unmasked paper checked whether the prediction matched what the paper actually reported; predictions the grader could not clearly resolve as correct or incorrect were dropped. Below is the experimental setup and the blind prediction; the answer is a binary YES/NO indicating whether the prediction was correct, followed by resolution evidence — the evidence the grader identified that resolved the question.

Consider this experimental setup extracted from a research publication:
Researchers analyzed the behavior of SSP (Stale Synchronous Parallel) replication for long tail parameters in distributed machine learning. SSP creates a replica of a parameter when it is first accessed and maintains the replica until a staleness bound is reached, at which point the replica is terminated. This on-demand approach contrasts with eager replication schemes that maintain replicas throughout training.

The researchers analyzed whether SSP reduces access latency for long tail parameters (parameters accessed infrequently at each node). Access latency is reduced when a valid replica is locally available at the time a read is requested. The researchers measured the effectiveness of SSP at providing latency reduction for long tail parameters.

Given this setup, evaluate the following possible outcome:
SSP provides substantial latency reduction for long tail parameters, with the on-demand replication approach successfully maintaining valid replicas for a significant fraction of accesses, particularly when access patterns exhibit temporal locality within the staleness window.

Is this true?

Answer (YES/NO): NO